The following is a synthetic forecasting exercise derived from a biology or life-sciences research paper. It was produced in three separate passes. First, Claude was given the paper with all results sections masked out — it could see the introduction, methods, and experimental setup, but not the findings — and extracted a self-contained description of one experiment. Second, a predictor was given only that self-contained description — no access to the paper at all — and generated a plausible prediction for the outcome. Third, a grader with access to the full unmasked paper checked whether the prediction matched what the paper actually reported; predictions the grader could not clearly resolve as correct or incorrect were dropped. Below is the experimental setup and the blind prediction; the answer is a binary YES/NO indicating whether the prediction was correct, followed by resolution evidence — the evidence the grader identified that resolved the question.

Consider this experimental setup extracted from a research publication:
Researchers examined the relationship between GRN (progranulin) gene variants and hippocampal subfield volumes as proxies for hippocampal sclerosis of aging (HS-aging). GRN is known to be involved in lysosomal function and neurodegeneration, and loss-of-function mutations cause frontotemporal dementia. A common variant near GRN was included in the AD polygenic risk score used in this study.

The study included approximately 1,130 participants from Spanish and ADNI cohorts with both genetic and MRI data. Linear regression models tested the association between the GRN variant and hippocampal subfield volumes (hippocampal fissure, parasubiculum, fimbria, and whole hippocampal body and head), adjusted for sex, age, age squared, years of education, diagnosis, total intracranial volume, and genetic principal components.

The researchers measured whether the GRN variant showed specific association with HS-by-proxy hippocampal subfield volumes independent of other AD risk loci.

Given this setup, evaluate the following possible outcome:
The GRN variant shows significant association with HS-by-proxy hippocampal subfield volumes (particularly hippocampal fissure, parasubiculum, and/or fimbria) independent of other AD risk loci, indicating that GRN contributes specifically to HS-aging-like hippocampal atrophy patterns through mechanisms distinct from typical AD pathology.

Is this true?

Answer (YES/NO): YES